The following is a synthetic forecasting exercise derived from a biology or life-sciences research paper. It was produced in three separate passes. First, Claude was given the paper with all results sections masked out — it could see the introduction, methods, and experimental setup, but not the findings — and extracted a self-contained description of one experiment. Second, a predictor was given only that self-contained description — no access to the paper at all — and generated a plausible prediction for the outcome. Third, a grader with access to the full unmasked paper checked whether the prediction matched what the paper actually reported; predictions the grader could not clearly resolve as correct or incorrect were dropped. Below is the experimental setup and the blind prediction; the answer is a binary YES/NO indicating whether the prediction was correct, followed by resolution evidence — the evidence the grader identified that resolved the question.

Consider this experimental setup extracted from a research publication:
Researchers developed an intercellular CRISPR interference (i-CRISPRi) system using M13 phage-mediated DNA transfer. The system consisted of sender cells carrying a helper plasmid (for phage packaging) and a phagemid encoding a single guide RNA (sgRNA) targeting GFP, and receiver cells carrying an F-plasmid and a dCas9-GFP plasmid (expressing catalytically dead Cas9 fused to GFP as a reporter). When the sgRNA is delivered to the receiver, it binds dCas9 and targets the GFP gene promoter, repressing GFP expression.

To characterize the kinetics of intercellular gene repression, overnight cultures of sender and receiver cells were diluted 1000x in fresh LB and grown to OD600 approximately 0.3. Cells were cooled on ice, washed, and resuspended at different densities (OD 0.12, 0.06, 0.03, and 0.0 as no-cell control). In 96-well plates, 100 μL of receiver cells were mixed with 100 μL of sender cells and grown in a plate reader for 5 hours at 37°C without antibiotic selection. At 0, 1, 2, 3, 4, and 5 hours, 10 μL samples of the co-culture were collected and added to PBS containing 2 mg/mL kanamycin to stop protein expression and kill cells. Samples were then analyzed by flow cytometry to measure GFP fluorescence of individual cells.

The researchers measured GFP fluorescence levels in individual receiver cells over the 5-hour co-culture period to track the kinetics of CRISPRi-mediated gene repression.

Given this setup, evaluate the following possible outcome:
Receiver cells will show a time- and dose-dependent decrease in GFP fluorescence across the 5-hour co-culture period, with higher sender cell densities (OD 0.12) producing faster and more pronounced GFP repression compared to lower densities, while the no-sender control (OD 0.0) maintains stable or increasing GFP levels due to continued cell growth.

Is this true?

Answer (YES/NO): YES